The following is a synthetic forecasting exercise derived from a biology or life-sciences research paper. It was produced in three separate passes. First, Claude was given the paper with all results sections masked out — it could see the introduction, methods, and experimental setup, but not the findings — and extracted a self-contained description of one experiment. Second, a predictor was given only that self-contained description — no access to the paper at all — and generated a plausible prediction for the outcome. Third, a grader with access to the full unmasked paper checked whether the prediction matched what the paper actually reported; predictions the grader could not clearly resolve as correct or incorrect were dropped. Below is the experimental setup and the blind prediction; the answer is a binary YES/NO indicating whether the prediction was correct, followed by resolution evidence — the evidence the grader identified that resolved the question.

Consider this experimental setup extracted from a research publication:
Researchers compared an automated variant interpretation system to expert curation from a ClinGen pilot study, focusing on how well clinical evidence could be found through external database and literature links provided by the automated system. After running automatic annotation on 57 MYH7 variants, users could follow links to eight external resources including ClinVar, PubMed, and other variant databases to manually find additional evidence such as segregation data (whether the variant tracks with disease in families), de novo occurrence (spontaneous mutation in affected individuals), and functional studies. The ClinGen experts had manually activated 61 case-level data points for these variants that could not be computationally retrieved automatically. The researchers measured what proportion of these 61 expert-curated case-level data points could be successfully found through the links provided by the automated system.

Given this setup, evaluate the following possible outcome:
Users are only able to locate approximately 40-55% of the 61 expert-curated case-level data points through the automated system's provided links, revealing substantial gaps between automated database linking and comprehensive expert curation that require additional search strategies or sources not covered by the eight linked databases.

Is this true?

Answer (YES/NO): NO